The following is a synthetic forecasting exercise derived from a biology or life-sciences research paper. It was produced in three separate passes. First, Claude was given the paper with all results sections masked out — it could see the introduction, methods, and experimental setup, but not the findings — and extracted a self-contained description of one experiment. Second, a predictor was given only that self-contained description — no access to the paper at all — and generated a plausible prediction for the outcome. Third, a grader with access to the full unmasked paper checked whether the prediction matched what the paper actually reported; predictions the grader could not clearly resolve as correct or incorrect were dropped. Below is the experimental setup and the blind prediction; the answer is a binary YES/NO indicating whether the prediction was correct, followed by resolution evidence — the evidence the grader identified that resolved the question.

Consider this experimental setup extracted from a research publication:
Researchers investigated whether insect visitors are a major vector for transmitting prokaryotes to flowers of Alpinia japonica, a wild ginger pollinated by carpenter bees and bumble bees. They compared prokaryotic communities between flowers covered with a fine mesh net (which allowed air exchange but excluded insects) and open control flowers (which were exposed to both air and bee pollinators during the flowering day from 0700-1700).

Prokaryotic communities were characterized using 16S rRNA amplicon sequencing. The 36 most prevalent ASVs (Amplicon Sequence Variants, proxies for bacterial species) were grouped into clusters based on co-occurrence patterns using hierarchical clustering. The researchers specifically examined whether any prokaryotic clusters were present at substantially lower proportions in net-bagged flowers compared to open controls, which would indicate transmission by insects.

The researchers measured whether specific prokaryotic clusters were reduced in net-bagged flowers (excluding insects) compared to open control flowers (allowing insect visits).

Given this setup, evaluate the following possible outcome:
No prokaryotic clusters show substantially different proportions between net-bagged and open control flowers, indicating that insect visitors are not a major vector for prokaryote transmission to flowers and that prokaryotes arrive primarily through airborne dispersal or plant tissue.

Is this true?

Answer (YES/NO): YES